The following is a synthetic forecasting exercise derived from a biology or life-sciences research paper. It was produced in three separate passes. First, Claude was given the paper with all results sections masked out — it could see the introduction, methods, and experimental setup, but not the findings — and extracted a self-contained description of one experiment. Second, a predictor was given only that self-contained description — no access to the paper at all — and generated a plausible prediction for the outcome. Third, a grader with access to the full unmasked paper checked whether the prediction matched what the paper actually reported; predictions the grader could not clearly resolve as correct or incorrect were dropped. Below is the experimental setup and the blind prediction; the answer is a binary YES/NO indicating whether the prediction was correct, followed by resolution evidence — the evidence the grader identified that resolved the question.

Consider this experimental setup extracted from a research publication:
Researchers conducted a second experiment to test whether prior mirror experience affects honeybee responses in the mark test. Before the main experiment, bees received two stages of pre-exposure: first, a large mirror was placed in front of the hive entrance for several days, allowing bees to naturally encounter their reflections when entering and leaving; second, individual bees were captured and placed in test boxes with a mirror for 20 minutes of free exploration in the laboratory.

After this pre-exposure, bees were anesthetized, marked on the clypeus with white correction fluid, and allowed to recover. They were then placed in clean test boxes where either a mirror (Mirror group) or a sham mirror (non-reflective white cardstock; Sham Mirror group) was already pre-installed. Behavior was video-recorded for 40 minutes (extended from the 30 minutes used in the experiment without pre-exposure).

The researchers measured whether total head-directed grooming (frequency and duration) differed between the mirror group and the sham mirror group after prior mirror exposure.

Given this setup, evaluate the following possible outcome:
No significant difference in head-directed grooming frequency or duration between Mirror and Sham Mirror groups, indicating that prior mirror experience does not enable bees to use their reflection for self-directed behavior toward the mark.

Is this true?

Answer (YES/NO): NO